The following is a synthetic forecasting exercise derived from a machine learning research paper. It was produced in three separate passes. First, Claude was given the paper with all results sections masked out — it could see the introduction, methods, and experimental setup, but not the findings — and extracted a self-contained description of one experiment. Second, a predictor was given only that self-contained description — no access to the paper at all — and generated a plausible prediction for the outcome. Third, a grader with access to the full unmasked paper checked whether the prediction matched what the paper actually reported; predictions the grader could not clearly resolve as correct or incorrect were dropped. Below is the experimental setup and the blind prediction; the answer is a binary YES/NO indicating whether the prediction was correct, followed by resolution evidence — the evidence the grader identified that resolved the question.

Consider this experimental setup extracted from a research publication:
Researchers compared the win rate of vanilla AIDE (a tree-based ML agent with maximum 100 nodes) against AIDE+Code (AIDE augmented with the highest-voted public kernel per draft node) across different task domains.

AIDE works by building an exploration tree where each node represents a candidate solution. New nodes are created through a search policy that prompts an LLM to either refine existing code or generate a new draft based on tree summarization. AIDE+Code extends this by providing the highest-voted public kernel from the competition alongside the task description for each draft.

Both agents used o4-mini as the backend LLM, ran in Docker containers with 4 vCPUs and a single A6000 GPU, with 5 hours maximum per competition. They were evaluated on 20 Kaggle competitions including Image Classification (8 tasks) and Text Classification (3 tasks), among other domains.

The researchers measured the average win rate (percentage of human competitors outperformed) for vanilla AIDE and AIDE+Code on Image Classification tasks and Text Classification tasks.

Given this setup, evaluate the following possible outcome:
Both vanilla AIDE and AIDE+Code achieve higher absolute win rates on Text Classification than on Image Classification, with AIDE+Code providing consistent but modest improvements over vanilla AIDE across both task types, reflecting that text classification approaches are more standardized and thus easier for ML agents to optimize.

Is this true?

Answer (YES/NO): NO